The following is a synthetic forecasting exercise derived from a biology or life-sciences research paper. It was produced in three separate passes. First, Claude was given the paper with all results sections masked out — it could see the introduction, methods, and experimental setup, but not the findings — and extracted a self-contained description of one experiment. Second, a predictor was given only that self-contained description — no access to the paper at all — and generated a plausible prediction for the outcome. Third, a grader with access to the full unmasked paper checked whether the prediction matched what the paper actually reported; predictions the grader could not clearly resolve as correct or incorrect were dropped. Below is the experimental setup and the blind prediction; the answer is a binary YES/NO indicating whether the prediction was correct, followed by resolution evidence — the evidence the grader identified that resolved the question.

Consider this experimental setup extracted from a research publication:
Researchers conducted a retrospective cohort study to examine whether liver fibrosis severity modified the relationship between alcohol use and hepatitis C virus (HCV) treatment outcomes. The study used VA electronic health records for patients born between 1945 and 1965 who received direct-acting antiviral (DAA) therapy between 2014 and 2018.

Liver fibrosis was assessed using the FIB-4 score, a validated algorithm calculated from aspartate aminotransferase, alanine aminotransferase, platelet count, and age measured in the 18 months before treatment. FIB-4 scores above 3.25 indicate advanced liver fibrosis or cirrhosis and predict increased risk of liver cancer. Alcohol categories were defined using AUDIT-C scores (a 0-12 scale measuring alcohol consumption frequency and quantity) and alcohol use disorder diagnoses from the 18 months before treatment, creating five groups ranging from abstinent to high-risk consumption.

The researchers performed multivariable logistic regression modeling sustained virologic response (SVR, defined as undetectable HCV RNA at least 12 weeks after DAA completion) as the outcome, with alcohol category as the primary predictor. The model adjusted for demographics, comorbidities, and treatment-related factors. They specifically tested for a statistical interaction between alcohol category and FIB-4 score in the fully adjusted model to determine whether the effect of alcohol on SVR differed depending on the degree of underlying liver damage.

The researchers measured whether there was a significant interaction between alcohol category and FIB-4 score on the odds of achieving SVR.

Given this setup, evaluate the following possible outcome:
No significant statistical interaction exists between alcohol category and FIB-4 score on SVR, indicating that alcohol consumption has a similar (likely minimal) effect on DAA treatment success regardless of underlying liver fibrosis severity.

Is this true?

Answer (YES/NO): YES